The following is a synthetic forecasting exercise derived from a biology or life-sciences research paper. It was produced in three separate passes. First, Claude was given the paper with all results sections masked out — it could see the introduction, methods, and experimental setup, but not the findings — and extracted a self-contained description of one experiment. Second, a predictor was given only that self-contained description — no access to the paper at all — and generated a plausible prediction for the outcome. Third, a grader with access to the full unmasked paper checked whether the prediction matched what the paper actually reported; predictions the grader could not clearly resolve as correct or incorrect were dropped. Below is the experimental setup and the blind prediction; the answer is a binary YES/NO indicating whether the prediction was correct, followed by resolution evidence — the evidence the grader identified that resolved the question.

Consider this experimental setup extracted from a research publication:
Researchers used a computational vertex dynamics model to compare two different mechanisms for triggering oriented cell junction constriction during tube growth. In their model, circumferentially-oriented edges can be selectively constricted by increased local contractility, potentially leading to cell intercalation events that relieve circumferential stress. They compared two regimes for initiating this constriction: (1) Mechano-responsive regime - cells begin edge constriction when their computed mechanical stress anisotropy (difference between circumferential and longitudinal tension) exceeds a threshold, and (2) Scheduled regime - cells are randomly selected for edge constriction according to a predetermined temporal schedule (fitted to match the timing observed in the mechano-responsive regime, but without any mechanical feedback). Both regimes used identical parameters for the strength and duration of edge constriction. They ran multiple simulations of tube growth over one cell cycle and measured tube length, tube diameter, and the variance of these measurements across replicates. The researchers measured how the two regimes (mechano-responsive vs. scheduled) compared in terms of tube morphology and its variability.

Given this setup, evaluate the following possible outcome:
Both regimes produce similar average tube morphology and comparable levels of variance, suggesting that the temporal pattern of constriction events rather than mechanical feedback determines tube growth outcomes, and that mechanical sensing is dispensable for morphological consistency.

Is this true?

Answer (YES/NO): NO